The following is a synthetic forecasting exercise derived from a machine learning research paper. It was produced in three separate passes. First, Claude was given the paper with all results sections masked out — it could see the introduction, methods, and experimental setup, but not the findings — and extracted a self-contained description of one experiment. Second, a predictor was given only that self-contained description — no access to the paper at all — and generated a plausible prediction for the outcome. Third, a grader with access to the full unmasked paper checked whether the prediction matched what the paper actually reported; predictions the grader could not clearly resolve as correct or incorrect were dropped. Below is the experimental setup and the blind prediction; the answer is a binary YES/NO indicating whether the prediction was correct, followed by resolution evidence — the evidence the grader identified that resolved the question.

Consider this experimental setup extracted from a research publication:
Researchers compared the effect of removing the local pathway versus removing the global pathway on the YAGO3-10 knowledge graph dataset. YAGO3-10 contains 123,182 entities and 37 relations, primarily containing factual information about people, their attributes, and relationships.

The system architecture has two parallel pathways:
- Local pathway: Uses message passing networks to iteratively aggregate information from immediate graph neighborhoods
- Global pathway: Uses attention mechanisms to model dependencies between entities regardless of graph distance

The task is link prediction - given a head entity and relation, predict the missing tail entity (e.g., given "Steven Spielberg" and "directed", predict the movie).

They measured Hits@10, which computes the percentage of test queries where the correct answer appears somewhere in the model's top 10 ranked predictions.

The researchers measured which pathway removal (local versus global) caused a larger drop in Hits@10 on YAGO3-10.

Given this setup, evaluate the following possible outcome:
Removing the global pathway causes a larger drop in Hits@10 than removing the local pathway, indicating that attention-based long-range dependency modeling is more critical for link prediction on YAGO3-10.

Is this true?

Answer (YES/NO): NO